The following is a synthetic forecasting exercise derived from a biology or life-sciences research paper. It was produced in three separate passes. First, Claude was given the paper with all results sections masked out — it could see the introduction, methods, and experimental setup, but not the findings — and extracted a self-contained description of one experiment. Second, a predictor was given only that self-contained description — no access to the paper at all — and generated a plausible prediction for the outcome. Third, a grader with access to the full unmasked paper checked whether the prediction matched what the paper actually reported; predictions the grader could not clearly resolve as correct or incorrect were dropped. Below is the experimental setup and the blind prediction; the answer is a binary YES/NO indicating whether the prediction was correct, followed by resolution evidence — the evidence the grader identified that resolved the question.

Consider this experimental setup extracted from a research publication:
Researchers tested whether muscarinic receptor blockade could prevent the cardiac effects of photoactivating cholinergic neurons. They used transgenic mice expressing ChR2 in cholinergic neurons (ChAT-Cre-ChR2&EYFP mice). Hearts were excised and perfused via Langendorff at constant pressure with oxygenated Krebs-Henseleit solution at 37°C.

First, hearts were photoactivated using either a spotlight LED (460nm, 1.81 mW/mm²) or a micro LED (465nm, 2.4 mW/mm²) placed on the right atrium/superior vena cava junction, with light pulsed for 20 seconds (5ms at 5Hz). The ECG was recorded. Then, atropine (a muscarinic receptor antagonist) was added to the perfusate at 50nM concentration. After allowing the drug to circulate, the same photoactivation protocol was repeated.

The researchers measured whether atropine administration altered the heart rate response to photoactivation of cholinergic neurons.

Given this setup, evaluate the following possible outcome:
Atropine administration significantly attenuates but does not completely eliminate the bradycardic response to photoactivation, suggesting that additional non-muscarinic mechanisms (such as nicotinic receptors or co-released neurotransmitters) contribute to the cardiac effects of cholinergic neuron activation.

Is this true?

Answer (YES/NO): NO